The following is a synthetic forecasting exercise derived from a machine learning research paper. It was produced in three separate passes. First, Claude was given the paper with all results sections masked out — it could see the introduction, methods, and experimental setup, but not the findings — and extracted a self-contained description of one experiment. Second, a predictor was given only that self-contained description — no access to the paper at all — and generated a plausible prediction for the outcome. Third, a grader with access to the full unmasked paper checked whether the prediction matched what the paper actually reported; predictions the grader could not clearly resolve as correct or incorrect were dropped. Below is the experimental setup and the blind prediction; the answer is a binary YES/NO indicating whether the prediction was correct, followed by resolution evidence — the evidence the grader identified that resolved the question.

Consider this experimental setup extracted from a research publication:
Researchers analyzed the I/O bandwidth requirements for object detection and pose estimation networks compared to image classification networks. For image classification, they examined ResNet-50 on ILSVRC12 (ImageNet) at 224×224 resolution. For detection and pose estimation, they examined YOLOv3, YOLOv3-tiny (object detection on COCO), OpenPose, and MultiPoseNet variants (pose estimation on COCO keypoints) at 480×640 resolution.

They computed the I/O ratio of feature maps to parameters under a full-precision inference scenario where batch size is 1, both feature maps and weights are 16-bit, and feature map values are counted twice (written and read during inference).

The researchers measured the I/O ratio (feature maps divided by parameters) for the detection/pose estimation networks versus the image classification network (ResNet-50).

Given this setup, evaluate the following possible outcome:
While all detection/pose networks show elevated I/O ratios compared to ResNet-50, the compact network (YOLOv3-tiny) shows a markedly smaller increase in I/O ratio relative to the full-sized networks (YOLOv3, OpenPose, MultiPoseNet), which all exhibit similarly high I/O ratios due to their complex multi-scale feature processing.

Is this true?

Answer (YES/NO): NO